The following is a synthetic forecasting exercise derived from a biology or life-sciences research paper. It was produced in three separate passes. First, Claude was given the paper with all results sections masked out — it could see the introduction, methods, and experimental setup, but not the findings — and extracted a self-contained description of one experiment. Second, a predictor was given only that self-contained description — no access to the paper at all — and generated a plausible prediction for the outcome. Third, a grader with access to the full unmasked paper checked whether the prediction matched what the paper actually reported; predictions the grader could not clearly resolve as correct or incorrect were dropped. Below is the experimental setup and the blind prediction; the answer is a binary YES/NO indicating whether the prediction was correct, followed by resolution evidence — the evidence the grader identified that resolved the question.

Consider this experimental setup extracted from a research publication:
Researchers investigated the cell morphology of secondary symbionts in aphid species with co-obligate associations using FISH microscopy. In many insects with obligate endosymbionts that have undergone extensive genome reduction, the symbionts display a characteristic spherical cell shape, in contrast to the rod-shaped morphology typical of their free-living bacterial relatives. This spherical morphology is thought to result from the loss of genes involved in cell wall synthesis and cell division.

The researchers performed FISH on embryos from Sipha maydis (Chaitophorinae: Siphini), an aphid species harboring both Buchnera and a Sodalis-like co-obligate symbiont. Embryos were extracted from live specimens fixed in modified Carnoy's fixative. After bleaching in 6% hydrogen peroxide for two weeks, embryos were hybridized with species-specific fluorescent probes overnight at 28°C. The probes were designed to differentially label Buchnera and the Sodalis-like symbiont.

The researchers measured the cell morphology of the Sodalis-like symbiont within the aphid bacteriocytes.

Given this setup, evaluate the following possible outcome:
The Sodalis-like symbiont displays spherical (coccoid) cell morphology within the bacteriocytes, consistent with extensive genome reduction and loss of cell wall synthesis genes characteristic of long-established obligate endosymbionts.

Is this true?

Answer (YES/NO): NO